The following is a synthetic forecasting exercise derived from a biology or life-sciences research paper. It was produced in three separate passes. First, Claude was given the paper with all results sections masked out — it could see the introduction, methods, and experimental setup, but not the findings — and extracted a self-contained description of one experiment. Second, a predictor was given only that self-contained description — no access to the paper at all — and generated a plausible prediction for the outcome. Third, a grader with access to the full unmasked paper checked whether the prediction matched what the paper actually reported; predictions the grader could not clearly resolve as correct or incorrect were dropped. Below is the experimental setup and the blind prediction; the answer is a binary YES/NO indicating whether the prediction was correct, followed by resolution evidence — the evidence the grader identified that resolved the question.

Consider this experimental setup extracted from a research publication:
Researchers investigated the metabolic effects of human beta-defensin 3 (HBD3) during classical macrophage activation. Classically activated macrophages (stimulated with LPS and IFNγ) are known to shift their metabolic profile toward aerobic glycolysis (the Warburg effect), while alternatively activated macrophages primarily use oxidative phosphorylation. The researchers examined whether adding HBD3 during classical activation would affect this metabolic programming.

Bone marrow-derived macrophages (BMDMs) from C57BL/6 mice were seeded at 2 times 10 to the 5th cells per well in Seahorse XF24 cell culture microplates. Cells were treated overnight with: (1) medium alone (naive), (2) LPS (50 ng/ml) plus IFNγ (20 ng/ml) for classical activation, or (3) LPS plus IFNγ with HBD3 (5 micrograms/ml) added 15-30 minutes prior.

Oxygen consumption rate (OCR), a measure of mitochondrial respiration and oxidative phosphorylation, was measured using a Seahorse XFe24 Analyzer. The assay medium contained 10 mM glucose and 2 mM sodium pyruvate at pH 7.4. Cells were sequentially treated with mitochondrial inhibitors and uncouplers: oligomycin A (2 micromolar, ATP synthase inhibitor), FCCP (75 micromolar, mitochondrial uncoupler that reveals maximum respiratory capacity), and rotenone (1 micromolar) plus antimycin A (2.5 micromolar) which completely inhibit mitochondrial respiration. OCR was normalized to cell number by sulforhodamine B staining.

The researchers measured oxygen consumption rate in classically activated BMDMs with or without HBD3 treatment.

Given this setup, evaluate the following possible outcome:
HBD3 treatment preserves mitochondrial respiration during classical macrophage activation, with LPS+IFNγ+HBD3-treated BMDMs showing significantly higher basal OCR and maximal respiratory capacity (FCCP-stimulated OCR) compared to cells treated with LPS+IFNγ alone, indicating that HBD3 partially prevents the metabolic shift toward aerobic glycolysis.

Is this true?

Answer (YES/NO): YES